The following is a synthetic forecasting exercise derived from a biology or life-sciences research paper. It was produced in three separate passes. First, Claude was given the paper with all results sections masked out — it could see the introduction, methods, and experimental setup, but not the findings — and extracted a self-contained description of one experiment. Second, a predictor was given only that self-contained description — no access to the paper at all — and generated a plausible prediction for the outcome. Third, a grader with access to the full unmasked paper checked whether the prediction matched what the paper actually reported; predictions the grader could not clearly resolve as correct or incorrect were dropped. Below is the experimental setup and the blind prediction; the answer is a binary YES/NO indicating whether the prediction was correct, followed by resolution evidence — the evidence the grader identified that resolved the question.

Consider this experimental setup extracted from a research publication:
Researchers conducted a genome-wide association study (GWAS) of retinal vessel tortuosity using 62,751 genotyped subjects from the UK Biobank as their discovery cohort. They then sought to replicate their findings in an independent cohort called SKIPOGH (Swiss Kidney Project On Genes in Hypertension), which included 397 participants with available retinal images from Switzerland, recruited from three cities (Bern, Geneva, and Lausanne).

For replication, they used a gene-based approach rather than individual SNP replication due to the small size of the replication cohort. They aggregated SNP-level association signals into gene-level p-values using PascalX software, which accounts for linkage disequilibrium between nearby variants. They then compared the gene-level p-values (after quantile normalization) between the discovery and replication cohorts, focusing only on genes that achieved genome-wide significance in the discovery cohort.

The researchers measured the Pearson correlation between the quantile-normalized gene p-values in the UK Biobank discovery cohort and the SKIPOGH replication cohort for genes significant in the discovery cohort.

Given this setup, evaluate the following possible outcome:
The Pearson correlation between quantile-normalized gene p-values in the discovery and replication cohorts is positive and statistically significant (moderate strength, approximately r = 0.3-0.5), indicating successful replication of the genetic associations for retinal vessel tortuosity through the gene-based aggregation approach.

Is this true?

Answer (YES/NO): NO